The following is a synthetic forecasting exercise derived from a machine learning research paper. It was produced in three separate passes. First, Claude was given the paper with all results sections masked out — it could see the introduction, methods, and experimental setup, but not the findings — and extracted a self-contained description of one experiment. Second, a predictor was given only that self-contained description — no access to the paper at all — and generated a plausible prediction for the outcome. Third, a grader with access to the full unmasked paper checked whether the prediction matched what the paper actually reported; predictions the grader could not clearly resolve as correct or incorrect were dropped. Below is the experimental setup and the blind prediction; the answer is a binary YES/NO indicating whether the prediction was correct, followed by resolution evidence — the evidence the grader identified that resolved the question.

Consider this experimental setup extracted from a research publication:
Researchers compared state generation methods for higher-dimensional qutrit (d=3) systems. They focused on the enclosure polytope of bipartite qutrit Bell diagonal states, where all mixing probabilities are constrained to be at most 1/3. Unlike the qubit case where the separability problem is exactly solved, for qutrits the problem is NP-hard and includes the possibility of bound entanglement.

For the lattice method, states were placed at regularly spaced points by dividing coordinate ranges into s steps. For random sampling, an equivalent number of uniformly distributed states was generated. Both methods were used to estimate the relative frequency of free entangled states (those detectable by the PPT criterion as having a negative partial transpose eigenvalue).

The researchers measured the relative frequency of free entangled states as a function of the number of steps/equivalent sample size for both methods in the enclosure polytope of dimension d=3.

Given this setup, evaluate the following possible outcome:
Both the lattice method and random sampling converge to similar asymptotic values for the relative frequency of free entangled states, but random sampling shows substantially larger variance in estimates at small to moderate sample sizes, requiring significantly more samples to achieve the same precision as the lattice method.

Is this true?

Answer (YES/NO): NO